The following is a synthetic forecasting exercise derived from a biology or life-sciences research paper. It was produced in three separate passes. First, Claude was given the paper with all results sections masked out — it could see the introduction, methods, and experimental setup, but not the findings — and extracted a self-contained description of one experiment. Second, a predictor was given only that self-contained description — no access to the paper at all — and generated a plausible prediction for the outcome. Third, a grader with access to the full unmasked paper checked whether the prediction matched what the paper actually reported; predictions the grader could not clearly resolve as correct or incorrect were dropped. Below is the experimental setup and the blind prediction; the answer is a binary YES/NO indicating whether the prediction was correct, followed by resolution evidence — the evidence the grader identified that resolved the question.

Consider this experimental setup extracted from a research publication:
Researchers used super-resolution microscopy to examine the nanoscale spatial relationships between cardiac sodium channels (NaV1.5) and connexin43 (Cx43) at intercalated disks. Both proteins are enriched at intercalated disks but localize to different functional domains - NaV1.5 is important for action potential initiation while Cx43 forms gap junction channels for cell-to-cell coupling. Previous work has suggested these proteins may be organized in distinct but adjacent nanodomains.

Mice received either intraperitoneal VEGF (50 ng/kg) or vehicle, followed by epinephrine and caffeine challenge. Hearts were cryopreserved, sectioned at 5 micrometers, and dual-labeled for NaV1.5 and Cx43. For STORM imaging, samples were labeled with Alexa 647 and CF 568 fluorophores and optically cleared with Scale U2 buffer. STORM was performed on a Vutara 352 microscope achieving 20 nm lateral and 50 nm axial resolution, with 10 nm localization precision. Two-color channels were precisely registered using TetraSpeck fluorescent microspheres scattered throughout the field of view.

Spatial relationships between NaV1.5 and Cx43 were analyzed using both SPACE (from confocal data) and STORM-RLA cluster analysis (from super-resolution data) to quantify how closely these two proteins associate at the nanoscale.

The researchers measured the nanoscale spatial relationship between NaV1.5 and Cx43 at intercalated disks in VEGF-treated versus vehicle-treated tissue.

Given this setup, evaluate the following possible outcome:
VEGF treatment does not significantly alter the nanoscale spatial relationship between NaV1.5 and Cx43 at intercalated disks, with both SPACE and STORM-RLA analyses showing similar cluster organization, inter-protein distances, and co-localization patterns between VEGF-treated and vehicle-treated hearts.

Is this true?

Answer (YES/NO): NO